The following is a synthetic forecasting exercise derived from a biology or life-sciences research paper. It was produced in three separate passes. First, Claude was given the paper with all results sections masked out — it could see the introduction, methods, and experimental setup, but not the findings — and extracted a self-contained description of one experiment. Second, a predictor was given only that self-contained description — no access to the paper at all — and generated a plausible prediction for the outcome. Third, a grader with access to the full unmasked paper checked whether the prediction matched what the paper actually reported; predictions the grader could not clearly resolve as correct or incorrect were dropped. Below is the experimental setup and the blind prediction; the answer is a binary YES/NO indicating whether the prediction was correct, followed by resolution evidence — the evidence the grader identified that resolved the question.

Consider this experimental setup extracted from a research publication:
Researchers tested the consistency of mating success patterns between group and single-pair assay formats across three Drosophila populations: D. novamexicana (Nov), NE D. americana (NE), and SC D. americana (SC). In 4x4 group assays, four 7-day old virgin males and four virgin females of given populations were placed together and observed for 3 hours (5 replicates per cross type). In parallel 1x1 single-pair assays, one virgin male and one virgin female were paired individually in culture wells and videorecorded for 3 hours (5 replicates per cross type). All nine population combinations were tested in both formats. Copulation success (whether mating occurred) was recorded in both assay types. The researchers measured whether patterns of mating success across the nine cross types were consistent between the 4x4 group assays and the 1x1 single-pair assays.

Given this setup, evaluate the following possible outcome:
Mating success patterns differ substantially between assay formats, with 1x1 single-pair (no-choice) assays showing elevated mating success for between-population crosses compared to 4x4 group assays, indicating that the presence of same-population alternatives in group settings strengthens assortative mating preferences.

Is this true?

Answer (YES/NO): NO